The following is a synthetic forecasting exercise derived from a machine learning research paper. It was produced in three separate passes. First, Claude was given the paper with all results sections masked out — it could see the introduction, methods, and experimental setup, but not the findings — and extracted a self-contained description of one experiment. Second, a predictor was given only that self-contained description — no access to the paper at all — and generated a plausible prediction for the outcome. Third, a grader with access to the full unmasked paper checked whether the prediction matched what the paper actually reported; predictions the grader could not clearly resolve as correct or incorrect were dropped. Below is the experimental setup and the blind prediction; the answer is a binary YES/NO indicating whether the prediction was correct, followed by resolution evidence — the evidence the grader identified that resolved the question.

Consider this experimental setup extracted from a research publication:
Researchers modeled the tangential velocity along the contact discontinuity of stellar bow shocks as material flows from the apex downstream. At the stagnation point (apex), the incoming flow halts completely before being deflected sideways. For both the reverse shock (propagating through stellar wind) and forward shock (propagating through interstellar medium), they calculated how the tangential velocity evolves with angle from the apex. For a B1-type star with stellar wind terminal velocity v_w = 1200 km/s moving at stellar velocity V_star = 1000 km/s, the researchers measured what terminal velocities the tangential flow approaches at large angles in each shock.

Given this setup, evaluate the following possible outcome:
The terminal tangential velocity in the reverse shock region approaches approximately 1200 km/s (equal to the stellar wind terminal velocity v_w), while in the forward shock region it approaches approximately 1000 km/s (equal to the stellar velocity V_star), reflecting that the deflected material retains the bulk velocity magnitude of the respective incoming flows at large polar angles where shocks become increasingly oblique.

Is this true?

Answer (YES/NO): YES